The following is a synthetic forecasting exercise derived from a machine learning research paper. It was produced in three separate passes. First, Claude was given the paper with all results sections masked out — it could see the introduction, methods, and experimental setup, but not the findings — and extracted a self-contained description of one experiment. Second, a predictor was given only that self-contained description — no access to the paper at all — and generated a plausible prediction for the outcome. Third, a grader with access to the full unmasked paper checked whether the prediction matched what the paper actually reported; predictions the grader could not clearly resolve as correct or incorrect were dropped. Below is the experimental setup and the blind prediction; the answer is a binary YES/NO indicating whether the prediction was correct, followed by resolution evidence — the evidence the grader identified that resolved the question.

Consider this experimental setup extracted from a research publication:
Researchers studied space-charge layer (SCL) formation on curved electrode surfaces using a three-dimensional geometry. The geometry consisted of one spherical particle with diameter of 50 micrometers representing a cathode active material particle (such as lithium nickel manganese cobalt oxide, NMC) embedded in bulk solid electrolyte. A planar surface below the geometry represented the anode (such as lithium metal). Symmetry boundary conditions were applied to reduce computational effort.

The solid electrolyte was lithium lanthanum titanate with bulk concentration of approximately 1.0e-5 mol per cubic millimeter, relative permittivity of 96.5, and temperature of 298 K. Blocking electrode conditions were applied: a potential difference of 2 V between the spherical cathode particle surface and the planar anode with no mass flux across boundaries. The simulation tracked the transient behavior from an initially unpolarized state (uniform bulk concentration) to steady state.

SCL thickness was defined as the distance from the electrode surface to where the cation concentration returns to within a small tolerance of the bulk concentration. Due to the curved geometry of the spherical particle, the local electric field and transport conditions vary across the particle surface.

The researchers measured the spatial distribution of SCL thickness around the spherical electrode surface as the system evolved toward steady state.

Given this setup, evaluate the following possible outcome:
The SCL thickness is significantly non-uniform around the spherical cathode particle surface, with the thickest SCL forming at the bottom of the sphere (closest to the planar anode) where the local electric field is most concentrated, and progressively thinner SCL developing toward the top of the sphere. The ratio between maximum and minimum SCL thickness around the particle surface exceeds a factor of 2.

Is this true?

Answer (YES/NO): NO